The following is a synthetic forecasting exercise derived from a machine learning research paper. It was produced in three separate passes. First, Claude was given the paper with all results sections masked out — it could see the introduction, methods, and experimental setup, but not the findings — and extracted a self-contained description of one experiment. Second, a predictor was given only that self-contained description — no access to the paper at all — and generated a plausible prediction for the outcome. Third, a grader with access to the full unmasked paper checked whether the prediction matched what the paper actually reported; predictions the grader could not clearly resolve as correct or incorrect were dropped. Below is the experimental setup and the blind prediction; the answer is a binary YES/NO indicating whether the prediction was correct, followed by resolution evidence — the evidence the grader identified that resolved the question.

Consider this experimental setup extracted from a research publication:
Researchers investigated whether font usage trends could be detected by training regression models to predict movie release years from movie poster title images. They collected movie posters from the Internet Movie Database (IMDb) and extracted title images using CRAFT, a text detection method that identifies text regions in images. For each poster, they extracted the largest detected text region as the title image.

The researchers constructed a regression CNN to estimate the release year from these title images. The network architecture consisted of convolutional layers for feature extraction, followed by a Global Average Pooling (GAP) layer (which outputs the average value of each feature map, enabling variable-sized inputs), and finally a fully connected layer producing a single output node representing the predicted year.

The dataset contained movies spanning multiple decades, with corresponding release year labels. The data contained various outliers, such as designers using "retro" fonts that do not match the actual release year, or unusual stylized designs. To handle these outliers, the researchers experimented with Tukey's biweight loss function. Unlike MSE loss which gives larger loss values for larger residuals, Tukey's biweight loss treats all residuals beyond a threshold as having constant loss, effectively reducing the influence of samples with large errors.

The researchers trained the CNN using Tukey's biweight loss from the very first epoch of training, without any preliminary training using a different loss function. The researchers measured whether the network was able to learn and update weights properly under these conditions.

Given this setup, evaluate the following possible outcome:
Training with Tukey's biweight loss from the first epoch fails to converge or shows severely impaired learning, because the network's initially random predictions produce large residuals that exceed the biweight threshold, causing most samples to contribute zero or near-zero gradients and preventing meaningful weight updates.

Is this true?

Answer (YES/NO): YES